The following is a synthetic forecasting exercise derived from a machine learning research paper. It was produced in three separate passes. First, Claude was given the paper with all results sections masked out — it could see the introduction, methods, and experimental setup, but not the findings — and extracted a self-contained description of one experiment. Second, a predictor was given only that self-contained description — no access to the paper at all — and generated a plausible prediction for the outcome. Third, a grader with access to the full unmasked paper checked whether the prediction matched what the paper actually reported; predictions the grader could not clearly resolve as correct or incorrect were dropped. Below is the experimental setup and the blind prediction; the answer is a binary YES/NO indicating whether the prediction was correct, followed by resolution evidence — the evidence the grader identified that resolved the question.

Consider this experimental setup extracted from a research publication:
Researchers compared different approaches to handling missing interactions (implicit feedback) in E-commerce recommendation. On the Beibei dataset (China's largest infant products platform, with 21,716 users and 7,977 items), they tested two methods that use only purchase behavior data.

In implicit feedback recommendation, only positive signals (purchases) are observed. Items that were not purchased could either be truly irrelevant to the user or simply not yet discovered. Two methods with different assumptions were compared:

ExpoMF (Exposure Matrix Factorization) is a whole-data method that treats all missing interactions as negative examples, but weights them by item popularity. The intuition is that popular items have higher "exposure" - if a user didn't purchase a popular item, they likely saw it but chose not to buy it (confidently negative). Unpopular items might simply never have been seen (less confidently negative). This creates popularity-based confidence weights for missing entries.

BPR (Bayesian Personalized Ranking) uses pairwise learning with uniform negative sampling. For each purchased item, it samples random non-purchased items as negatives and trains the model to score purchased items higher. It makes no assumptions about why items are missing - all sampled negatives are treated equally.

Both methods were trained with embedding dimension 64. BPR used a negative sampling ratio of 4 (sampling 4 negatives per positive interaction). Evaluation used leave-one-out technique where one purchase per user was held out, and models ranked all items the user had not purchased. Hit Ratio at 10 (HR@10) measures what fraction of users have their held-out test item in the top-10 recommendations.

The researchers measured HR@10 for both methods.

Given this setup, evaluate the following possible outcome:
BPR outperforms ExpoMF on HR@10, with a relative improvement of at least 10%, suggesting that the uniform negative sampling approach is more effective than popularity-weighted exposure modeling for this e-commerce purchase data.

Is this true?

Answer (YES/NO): YES